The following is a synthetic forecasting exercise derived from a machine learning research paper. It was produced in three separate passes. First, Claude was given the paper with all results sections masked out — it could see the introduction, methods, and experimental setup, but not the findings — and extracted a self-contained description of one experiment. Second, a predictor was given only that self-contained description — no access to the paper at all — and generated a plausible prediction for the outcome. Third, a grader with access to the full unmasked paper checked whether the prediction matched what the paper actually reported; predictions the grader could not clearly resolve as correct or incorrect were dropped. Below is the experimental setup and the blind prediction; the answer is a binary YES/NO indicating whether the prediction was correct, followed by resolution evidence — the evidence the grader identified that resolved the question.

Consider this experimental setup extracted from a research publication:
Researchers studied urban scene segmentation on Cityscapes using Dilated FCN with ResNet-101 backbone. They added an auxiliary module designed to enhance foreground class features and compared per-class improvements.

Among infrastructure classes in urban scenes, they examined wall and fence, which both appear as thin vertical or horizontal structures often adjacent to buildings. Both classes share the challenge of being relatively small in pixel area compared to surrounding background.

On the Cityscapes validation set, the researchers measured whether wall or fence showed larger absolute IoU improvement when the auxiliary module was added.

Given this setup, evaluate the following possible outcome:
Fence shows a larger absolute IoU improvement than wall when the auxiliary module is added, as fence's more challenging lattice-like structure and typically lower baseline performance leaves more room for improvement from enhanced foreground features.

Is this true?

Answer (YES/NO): NO